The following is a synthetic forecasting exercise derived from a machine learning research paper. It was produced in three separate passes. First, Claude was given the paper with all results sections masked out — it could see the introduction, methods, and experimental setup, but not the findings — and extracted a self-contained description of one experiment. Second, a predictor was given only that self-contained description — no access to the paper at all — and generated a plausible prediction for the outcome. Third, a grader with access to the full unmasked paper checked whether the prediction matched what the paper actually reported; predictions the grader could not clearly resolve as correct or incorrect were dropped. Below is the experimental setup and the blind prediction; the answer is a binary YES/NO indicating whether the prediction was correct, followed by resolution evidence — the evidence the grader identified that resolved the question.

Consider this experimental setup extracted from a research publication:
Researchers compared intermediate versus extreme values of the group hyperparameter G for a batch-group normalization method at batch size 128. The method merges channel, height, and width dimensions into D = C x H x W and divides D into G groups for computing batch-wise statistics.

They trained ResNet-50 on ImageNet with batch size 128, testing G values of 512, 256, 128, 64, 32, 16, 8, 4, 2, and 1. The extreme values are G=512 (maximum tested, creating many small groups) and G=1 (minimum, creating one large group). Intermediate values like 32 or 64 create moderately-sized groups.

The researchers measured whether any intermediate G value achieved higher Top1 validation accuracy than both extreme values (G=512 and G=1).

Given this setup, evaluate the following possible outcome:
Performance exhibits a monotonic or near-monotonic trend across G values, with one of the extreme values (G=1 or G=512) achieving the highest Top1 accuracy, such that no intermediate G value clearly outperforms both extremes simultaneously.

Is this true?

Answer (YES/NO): YES